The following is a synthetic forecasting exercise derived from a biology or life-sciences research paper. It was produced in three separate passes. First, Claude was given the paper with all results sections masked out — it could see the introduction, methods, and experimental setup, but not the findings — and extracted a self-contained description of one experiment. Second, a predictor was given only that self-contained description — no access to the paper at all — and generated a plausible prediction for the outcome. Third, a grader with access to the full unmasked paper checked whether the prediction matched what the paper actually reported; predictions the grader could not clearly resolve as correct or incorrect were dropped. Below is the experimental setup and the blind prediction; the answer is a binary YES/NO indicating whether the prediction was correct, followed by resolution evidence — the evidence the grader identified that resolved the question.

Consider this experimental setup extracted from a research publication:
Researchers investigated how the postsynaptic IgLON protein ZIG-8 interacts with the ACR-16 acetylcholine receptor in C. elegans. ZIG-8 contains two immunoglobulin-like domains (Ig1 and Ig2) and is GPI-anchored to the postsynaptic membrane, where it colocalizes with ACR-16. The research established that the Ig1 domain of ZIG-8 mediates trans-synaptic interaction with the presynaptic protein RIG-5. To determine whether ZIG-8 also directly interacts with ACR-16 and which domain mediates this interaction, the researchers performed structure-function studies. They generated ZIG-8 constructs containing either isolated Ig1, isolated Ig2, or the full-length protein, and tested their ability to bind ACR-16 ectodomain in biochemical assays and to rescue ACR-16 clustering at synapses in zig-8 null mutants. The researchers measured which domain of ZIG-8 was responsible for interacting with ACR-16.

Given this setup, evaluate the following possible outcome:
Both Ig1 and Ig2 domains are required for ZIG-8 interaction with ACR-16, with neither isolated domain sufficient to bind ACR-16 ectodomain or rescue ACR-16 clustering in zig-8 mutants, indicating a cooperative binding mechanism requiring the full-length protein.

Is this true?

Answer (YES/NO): NO